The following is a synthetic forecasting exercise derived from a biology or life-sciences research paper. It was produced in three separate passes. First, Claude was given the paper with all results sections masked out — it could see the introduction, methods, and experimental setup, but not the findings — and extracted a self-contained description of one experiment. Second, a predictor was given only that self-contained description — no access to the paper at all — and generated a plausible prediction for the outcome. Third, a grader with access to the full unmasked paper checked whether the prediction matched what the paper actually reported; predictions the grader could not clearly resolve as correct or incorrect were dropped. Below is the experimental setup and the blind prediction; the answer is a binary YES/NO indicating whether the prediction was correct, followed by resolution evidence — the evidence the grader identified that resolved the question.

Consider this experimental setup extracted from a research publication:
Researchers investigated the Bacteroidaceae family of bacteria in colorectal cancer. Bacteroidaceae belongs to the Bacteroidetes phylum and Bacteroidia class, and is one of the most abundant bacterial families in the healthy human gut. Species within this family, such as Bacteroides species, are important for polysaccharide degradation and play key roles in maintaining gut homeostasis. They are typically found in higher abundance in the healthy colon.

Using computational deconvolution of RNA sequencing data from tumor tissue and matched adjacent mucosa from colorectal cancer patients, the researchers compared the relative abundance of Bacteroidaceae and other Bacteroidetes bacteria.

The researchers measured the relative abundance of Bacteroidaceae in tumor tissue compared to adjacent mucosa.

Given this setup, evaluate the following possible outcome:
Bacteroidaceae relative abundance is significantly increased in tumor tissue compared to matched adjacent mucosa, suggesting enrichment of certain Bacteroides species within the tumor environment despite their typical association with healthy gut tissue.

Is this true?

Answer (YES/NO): NO